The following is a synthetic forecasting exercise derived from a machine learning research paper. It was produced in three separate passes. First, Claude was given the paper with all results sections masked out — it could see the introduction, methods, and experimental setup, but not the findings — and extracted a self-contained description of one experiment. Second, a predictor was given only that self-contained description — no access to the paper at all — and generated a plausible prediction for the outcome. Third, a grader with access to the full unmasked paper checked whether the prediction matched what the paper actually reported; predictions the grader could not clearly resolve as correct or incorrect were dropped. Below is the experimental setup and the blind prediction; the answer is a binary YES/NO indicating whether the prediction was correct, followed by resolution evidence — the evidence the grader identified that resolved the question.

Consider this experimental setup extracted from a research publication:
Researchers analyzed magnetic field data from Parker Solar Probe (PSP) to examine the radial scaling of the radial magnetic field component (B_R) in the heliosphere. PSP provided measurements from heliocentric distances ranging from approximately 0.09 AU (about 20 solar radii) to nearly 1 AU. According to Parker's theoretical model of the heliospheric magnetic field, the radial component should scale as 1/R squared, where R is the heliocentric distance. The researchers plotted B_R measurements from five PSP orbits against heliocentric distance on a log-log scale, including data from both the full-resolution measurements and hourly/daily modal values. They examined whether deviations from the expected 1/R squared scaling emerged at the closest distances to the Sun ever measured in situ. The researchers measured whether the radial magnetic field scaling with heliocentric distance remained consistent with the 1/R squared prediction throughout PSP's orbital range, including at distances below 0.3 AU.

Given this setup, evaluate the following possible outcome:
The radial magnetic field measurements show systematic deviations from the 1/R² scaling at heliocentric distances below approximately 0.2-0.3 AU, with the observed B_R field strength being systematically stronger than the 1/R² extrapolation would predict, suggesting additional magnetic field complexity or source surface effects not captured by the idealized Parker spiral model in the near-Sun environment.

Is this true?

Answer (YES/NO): NO